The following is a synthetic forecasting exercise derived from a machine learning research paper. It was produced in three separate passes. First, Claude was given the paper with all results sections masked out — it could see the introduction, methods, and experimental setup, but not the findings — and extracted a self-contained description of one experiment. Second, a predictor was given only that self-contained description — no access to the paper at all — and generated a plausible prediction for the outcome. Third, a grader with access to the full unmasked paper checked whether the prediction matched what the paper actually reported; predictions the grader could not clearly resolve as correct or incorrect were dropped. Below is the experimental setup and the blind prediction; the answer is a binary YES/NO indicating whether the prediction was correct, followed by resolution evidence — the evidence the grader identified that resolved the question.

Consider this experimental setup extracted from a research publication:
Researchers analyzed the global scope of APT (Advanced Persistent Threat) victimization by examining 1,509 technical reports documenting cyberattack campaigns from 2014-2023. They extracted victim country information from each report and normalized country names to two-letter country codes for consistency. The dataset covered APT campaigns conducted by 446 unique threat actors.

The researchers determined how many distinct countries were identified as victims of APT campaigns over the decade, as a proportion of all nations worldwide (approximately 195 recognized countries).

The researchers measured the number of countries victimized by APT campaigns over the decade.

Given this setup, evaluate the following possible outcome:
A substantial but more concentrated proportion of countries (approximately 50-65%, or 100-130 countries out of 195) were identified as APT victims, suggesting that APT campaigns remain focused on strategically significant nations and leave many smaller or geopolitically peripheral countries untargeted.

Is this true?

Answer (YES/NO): NO